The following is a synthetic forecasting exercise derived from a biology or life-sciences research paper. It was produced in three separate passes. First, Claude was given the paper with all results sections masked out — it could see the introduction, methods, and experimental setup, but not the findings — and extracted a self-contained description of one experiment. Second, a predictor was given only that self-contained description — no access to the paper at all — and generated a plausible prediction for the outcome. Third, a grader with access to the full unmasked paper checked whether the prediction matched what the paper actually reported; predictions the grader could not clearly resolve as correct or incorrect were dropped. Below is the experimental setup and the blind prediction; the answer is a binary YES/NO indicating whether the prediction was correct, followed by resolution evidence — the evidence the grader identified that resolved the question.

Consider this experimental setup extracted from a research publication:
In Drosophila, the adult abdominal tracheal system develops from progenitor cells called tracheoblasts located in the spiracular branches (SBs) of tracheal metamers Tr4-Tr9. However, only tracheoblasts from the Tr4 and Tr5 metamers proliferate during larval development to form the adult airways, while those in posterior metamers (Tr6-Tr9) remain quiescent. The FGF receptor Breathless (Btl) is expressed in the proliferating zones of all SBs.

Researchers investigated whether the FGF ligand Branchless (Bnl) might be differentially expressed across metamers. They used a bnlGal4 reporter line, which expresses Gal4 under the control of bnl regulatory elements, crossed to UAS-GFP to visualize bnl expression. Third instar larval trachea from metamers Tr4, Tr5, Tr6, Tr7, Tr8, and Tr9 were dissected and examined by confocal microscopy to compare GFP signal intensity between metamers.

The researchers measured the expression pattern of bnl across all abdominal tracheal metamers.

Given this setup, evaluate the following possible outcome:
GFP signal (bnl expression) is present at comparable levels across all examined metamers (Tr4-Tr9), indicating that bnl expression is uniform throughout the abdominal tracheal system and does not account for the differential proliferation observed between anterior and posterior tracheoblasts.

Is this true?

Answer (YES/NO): NO